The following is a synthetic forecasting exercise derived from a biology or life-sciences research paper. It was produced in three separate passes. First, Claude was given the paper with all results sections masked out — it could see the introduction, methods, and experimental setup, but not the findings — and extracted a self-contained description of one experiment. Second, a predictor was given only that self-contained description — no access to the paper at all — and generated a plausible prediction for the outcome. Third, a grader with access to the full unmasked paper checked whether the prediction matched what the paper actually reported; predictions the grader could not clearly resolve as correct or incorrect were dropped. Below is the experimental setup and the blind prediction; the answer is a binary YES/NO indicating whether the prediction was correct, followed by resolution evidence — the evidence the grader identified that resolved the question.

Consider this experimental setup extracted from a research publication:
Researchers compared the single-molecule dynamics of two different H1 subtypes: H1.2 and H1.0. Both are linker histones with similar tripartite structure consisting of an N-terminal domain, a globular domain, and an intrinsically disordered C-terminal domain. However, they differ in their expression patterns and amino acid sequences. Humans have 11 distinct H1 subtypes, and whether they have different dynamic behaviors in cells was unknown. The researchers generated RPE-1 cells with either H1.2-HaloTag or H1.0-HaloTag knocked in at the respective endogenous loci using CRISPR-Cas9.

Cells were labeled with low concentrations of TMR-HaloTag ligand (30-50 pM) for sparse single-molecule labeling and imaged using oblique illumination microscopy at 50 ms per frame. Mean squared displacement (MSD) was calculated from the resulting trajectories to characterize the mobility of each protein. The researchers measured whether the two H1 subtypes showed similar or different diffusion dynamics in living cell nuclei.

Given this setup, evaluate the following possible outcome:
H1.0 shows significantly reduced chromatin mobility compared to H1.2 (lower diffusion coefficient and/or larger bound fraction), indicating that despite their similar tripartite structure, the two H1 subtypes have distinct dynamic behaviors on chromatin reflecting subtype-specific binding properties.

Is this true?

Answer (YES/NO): NO